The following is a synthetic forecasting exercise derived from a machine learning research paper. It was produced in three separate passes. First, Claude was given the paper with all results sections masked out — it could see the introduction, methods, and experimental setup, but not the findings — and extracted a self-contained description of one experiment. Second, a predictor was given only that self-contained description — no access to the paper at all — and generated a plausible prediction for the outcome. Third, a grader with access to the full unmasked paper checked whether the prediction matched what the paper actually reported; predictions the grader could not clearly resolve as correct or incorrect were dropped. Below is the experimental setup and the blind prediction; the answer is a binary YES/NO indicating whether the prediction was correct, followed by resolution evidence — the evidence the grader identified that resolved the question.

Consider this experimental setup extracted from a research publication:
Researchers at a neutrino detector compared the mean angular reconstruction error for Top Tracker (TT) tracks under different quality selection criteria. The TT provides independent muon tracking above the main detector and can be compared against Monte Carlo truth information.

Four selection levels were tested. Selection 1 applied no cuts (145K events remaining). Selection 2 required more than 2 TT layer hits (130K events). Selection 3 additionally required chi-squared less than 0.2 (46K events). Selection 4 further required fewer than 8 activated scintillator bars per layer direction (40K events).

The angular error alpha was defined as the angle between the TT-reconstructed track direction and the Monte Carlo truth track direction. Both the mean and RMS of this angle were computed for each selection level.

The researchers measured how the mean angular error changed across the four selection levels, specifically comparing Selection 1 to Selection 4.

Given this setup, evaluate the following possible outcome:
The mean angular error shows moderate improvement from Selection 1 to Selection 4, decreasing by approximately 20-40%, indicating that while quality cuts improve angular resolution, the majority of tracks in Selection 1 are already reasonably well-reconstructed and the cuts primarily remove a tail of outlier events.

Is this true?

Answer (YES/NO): YES